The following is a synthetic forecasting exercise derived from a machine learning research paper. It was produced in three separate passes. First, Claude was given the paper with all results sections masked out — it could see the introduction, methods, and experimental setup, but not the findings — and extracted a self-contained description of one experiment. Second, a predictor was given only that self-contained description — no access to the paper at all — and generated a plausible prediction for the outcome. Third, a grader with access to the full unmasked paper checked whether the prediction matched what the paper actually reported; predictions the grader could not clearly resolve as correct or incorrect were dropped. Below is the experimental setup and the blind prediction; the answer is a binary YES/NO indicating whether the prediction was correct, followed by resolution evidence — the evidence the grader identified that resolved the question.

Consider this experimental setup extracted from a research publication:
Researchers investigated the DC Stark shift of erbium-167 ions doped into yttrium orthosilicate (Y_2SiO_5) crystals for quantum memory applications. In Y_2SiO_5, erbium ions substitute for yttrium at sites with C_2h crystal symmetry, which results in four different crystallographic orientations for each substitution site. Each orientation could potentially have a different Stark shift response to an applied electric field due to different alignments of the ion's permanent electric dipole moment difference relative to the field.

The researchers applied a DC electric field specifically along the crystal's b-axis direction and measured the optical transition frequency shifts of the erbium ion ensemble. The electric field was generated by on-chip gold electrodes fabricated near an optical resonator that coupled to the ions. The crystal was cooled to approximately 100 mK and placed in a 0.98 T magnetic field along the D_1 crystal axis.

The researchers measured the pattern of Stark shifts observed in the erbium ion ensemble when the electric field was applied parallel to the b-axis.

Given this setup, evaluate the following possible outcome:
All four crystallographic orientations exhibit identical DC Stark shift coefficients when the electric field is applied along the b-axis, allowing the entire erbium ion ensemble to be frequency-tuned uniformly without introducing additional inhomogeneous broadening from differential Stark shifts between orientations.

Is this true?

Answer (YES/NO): NO